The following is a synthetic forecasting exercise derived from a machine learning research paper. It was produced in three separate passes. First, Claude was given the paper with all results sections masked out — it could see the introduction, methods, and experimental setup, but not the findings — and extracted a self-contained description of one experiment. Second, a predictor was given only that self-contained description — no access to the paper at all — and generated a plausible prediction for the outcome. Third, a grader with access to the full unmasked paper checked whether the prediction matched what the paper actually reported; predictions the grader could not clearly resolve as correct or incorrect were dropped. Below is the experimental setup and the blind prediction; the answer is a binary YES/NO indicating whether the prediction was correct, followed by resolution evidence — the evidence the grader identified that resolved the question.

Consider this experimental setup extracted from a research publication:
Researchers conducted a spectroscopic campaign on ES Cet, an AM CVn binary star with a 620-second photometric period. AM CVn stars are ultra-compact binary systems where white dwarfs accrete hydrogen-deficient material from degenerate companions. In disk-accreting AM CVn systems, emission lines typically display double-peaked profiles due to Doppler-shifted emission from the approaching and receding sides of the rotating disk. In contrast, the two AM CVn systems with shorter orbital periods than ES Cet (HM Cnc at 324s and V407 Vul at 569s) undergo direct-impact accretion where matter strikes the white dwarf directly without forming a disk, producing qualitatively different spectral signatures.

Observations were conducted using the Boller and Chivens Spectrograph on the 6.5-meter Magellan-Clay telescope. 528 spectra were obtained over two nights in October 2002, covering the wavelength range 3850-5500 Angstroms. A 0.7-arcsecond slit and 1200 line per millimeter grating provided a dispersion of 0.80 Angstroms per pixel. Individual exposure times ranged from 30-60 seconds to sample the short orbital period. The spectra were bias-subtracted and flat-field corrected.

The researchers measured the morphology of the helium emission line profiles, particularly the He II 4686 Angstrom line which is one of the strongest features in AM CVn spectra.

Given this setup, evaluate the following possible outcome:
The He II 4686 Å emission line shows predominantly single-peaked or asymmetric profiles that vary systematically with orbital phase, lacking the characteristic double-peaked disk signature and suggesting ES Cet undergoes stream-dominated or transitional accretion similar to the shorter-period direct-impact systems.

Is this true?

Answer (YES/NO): NO